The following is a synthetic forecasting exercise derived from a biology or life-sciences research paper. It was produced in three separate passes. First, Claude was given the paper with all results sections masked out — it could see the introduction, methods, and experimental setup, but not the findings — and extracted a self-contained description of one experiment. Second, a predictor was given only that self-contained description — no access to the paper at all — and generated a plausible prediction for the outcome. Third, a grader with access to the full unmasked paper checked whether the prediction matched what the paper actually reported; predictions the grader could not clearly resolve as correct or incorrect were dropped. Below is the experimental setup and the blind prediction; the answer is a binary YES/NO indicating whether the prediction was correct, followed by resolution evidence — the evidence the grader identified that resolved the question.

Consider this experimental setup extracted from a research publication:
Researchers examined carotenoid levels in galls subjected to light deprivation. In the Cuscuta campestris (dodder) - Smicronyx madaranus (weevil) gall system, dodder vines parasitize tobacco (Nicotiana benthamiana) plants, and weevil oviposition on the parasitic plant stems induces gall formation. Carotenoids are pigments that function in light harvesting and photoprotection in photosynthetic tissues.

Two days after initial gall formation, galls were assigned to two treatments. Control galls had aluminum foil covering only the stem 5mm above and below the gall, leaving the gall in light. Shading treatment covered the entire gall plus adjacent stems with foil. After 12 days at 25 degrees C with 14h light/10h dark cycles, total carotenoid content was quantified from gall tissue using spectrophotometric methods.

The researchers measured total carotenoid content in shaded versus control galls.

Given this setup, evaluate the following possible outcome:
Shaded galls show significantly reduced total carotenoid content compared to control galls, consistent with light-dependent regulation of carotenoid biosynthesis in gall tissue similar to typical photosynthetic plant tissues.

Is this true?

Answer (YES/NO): NO